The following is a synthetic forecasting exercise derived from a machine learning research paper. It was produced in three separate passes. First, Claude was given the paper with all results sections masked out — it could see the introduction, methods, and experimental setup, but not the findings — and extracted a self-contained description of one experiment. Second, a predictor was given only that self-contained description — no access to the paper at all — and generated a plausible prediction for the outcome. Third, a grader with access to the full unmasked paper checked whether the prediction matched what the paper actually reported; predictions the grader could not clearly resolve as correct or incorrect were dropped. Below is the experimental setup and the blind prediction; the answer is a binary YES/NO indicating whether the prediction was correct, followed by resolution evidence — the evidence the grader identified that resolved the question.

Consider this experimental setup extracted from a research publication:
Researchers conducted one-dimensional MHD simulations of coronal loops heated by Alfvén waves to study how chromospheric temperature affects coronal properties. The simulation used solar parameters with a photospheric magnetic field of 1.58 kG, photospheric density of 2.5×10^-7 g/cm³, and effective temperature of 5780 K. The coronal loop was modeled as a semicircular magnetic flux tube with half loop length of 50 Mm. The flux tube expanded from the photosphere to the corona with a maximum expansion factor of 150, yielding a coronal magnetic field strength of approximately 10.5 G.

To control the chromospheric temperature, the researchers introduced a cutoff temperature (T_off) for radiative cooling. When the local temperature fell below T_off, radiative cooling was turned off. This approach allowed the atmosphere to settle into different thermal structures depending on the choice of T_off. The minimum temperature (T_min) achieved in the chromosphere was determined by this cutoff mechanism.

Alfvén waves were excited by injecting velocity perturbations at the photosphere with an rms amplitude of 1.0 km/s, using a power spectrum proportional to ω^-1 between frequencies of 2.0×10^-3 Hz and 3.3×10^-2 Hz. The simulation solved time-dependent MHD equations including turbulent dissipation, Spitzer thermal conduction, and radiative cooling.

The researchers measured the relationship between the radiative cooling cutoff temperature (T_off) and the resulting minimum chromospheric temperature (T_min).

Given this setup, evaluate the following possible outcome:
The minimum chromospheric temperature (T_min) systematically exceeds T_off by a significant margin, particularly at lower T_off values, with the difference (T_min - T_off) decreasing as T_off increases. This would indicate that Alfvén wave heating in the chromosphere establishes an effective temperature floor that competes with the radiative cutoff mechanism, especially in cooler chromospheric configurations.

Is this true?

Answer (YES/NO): NO